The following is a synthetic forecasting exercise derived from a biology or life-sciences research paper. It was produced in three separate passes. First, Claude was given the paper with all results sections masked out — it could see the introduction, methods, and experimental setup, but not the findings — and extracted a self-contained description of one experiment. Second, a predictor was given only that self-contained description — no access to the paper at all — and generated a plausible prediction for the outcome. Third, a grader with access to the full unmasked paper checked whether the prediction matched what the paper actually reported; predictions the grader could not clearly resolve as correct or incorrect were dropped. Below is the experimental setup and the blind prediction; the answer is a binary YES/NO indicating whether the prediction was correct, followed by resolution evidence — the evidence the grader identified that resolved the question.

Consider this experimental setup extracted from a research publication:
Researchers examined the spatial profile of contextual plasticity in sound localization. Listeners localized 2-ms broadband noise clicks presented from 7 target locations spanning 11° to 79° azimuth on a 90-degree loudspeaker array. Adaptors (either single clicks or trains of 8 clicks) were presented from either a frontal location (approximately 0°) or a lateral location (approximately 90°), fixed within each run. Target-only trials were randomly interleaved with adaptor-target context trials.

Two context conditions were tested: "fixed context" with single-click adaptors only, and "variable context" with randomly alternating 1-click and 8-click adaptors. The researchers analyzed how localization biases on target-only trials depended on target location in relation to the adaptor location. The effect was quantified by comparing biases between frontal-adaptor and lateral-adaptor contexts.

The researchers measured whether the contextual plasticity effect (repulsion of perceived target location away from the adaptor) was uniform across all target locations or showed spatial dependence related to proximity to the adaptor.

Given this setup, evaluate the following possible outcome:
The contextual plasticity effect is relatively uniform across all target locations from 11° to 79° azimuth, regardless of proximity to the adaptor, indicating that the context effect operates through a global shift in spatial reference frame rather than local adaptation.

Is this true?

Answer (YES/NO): NO